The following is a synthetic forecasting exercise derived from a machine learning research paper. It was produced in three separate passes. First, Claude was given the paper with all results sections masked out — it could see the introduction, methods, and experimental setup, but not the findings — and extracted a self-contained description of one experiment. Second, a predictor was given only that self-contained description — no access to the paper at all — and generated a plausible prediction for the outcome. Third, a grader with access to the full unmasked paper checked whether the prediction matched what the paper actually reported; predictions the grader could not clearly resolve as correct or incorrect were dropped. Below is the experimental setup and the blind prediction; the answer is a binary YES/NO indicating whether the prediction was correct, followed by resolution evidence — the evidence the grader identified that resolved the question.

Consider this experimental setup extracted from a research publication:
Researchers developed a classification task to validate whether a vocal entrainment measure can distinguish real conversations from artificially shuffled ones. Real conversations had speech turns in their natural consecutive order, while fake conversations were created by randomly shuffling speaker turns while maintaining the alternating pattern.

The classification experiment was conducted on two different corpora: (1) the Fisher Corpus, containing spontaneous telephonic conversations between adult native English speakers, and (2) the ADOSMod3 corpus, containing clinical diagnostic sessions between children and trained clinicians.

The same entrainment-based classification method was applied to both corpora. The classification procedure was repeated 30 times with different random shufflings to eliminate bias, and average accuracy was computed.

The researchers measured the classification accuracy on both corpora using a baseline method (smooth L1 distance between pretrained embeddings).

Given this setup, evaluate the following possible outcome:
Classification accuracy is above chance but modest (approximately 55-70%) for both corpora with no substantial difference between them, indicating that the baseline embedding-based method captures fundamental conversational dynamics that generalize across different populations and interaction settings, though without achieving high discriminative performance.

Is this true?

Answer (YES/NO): NO